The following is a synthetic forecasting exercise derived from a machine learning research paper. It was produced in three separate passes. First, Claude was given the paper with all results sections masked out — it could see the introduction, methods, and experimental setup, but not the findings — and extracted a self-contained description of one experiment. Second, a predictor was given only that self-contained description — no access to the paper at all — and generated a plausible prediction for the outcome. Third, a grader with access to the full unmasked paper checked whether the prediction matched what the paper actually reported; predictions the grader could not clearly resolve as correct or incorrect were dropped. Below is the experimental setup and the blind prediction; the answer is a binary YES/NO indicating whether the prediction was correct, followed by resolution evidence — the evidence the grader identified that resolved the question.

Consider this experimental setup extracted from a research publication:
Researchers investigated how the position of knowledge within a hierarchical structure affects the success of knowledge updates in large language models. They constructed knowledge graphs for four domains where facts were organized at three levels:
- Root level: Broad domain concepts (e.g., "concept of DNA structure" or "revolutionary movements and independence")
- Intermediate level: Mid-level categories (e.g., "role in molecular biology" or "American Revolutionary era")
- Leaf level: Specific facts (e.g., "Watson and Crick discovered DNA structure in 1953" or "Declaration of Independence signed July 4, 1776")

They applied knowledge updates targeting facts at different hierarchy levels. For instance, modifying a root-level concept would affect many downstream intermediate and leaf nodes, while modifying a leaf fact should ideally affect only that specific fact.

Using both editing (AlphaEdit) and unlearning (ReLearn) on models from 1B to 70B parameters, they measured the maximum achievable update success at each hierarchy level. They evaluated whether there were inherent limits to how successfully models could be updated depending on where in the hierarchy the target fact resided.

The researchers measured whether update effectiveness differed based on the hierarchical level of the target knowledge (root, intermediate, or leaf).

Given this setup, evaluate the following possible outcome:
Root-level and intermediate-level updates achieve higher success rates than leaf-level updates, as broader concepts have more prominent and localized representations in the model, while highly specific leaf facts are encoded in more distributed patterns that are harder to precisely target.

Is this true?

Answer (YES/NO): NO